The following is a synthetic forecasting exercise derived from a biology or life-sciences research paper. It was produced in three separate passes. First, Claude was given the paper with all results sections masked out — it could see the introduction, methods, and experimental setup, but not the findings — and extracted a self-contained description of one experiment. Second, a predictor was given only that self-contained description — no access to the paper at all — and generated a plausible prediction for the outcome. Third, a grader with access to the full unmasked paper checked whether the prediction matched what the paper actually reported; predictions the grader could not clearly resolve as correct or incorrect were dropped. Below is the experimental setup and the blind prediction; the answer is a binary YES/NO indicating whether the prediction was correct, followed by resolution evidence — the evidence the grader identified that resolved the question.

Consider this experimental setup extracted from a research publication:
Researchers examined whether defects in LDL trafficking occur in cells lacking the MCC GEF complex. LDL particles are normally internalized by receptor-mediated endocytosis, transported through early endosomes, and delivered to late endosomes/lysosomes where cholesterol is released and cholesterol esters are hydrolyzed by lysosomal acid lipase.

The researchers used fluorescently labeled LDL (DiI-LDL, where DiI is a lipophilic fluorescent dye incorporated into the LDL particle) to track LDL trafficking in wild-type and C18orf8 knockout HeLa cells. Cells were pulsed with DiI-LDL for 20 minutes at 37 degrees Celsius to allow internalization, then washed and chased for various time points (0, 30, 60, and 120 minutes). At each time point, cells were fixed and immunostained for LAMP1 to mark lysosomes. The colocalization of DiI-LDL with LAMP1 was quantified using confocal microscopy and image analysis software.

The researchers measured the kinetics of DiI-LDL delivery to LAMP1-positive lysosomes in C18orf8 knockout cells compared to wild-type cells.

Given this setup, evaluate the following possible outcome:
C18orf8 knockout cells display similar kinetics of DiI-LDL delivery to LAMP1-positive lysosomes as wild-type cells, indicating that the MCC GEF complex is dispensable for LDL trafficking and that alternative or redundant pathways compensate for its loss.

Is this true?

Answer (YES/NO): NO